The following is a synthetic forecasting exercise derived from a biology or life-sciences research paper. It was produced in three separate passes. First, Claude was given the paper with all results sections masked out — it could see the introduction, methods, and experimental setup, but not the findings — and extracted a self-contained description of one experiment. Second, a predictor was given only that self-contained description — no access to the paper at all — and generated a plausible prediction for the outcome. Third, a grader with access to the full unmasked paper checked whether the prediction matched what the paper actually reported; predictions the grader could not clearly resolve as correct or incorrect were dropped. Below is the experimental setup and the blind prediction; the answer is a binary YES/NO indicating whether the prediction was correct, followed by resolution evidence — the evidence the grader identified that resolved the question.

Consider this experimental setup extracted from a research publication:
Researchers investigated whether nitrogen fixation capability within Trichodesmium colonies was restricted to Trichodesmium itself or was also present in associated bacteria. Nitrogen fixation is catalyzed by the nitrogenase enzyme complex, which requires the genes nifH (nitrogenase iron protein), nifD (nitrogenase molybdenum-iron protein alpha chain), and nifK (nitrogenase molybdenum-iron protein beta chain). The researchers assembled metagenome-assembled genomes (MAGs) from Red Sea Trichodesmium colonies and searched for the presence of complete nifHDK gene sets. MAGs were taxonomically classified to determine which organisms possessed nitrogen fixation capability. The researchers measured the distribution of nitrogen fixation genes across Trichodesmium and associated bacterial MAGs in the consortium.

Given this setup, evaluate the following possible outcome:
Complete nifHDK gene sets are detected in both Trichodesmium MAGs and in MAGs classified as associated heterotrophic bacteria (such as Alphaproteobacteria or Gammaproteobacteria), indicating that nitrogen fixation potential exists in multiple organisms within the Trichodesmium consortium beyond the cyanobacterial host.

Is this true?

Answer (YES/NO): NO